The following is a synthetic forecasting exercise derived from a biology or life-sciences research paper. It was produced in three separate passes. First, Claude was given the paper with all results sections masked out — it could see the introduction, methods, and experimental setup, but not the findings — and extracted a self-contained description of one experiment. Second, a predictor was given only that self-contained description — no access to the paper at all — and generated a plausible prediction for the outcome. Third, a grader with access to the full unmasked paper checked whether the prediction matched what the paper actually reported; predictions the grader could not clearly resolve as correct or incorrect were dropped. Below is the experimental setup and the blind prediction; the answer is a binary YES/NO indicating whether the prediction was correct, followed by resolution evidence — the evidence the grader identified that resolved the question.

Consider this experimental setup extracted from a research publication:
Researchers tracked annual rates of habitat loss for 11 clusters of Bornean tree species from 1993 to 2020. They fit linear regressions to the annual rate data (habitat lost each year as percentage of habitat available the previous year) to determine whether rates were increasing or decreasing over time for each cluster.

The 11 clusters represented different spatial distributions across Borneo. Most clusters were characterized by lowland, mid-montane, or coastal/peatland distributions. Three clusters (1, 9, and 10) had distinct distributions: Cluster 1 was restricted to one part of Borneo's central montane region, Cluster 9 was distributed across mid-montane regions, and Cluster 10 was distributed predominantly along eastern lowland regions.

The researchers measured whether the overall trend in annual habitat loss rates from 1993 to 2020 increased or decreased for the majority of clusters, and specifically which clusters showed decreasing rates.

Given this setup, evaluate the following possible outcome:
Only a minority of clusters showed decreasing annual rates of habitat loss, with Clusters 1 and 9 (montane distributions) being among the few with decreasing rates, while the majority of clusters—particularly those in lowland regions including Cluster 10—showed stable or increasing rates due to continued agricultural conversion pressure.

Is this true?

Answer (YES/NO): NO